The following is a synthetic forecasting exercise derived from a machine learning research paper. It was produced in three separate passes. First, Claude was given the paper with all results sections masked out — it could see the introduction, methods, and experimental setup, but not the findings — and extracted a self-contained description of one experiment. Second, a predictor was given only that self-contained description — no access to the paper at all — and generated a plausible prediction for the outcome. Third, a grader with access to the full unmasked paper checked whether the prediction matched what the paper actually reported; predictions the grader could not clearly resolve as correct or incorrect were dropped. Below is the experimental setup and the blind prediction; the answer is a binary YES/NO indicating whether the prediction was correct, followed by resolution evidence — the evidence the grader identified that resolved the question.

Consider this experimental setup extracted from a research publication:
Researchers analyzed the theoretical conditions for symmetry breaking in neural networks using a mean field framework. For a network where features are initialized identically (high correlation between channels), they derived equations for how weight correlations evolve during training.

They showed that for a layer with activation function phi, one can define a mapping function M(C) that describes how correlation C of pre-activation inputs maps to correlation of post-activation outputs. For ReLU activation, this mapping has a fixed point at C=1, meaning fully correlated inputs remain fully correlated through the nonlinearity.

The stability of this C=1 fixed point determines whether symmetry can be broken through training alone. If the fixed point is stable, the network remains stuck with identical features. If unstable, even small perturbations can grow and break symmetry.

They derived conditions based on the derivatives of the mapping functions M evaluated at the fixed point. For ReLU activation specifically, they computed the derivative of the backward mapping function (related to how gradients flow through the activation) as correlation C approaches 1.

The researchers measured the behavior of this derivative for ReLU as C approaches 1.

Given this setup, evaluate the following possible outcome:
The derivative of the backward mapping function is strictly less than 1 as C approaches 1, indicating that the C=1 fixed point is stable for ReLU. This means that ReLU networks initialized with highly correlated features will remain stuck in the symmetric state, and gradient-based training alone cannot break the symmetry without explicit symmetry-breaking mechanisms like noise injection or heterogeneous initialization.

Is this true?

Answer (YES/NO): NO